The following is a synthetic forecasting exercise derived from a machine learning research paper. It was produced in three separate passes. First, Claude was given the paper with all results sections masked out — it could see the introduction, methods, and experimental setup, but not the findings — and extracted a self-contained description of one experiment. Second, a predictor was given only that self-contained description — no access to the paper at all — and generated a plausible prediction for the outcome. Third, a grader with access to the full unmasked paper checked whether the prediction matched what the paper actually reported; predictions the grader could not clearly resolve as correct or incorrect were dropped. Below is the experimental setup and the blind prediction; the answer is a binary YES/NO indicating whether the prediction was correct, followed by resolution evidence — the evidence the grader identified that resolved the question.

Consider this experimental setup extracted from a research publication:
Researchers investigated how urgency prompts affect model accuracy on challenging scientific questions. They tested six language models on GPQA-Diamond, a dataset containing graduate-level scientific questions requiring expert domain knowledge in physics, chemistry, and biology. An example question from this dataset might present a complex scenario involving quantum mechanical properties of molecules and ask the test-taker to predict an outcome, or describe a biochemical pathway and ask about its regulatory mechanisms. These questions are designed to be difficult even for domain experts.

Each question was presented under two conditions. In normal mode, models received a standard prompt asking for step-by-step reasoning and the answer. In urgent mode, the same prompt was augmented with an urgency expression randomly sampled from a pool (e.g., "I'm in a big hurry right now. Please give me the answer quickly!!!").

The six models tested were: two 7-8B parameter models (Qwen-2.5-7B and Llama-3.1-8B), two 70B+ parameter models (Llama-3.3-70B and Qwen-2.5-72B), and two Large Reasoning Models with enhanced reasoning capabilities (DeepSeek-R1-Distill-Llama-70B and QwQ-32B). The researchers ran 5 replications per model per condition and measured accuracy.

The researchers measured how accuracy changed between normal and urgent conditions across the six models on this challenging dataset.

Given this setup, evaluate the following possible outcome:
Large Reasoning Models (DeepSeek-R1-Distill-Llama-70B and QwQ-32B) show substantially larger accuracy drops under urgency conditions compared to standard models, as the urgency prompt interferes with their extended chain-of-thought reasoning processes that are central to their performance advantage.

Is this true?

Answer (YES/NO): NO